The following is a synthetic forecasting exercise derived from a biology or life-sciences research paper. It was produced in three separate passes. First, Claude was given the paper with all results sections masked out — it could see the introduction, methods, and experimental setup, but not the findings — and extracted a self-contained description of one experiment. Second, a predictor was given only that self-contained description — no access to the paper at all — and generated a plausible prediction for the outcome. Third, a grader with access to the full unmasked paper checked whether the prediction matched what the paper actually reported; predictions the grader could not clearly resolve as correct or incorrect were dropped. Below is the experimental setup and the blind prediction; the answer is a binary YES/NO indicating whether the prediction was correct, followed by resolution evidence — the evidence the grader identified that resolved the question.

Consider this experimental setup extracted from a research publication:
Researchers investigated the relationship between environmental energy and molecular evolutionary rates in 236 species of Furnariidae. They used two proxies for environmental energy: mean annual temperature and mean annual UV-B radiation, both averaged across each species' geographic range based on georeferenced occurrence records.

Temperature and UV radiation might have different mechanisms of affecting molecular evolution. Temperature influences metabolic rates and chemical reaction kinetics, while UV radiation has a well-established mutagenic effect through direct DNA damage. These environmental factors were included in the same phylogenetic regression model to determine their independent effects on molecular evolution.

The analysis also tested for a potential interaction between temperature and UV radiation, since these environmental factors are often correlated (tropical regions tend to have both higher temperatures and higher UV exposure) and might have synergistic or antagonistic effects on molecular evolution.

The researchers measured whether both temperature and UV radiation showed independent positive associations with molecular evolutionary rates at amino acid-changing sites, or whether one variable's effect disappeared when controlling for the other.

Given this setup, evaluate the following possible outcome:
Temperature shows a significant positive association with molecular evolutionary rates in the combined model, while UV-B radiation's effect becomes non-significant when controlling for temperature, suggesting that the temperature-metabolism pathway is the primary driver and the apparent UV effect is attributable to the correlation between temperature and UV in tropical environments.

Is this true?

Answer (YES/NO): NO